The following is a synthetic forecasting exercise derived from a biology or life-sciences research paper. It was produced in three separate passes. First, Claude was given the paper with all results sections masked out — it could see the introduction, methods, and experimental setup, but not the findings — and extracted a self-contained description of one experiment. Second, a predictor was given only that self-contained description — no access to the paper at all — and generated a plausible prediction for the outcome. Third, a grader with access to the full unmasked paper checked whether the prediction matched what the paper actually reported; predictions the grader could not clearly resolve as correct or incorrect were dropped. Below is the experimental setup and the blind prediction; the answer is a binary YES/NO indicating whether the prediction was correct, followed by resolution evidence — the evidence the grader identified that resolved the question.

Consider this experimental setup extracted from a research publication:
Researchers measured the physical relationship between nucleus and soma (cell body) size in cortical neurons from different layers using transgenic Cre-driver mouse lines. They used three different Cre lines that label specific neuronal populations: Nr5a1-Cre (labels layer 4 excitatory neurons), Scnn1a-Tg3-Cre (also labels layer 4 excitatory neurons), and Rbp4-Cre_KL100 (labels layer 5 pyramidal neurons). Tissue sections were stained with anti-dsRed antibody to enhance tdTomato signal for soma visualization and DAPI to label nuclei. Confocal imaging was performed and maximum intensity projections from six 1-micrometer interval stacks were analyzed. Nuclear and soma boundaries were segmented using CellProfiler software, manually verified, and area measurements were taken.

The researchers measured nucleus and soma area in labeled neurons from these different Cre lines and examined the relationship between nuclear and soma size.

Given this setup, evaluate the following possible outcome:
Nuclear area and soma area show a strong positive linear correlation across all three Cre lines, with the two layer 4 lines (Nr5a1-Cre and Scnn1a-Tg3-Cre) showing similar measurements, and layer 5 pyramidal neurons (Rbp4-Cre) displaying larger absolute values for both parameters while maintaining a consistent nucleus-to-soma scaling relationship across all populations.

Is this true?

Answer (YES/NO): NO